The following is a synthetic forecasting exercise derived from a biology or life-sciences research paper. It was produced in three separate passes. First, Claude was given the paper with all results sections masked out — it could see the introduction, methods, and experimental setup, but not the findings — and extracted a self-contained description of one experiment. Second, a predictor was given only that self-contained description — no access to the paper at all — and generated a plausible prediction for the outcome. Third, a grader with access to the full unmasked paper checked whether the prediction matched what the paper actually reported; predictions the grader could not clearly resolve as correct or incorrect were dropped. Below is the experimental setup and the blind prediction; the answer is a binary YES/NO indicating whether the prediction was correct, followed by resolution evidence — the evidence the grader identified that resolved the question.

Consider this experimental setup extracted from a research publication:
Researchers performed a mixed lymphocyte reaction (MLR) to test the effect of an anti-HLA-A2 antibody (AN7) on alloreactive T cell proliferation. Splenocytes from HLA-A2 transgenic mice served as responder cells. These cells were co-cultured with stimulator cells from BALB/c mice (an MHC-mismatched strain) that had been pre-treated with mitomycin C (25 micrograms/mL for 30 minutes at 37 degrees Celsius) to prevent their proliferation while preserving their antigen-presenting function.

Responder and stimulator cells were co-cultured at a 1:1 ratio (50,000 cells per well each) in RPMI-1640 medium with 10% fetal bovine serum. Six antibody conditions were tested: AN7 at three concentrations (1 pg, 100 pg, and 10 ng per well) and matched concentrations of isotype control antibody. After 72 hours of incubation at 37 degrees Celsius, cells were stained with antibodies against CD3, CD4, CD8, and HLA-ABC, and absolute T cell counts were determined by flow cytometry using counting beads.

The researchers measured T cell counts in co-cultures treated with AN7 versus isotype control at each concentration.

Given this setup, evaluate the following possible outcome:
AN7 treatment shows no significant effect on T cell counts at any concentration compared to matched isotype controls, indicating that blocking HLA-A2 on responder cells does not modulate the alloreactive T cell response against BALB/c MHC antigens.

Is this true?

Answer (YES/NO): NO